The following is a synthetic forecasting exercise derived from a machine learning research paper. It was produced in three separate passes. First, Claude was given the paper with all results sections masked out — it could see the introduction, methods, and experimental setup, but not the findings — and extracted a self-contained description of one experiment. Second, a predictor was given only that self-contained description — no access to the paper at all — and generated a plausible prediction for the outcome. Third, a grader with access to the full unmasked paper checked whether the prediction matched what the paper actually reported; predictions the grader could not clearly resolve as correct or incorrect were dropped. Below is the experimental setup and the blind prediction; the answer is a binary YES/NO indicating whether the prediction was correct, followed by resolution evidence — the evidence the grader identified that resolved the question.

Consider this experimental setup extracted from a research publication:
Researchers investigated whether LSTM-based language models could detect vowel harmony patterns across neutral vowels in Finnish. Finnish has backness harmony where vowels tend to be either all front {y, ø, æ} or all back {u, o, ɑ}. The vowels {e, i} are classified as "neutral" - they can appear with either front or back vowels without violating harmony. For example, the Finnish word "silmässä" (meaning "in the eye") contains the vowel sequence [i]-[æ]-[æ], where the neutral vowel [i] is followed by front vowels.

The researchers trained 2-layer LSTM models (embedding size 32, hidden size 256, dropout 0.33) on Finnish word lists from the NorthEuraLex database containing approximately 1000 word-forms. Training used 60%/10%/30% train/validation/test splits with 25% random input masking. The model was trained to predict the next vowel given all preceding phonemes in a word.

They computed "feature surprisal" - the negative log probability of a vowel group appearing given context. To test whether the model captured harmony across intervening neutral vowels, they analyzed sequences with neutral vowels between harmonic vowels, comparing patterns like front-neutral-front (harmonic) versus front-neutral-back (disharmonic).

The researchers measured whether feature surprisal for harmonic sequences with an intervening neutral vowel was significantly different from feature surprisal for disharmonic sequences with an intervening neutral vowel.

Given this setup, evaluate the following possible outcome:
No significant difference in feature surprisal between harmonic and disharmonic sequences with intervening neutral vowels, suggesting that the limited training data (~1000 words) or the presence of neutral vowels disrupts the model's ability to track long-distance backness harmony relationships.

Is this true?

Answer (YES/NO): NO